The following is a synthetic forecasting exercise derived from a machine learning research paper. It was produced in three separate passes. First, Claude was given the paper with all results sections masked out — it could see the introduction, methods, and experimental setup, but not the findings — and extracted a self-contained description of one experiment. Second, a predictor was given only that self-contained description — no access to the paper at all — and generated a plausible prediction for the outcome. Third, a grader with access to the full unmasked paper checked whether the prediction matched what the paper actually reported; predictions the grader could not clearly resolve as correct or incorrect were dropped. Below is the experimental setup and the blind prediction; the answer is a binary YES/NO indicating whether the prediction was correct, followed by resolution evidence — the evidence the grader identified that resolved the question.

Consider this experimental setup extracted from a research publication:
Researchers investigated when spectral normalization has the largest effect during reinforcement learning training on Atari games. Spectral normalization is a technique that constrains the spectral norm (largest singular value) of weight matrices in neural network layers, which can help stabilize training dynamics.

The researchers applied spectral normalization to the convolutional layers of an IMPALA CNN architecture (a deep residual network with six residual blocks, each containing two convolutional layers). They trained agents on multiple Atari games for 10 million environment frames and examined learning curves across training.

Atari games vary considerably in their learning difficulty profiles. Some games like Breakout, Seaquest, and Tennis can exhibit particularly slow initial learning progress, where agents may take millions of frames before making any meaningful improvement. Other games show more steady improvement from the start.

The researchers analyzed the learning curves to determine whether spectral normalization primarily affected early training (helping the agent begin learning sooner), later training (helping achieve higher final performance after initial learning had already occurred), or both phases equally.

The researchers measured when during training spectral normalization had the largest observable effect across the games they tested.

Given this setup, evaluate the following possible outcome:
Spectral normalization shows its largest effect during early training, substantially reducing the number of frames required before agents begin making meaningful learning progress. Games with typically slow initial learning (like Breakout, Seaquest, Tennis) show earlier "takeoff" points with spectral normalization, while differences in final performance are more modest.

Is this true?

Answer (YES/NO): YES